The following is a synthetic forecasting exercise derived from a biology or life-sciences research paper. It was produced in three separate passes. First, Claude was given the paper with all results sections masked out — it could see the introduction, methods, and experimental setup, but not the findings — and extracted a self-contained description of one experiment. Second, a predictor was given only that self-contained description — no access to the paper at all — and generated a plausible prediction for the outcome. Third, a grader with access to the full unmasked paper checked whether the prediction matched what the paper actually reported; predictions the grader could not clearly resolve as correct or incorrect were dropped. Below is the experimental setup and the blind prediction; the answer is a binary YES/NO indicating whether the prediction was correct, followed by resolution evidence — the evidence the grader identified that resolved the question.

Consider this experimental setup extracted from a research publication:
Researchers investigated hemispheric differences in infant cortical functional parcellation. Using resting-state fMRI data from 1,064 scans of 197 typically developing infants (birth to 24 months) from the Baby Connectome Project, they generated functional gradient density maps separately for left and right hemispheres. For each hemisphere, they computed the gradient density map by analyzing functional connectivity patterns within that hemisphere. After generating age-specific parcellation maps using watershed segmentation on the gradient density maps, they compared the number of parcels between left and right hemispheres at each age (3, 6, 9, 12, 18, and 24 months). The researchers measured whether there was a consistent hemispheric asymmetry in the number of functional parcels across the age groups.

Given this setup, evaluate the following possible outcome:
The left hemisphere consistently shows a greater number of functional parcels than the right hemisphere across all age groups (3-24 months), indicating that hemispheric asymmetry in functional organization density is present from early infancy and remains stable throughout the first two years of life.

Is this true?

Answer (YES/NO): NO